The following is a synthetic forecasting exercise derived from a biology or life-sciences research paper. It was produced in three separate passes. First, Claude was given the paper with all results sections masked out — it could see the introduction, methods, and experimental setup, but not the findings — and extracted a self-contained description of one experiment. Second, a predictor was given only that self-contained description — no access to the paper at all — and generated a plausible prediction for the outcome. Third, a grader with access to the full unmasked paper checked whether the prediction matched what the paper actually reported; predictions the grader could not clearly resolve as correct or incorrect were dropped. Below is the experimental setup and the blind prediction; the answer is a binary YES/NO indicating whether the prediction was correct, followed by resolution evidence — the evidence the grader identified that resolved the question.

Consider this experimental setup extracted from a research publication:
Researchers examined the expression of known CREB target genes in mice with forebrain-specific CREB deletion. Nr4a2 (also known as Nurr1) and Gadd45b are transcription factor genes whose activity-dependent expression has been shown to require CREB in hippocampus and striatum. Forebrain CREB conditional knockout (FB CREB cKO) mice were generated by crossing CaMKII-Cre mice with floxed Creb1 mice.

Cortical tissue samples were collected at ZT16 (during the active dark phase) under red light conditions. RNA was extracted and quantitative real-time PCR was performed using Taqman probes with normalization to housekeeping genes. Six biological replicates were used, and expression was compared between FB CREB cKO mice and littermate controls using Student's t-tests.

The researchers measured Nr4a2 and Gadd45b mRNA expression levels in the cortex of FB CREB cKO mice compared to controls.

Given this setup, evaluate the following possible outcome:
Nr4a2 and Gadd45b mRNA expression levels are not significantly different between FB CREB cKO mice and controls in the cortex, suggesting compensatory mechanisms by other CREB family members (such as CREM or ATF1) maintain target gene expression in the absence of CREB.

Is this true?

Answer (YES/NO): NO